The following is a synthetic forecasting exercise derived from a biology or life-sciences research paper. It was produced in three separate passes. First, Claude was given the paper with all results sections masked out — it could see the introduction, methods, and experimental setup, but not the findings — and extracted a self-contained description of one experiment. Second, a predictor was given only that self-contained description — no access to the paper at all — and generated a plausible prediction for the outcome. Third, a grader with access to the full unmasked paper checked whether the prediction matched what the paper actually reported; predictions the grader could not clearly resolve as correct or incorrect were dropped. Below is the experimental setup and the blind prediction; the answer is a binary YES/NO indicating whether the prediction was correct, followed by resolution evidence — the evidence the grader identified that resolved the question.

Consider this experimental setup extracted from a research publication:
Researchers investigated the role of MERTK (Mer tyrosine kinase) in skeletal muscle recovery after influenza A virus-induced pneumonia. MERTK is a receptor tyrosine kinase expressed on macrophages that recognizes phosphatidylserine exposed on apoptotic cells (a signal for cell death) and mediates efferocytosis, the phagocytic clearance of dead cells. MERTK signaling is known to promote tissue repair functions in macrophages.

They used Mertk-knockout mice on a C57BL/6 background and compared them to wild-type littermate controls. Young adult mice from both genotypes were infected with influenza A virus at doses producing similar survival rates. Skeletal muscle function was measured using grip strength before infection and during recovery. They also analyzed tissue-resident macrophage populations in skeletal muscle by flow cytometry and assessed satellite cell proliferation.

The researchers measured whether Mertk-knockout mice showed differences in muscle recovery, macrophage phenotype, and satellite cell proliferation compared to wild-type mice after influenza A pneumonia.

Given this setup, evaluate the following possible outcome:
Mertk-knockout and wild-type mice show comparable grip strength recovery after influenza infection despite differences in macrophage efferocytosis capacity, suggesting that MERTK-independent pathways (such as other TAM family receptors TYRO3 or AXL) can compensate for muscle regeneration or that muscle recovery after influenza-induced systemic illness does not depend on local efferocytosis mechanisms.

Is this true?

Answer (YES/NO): NO